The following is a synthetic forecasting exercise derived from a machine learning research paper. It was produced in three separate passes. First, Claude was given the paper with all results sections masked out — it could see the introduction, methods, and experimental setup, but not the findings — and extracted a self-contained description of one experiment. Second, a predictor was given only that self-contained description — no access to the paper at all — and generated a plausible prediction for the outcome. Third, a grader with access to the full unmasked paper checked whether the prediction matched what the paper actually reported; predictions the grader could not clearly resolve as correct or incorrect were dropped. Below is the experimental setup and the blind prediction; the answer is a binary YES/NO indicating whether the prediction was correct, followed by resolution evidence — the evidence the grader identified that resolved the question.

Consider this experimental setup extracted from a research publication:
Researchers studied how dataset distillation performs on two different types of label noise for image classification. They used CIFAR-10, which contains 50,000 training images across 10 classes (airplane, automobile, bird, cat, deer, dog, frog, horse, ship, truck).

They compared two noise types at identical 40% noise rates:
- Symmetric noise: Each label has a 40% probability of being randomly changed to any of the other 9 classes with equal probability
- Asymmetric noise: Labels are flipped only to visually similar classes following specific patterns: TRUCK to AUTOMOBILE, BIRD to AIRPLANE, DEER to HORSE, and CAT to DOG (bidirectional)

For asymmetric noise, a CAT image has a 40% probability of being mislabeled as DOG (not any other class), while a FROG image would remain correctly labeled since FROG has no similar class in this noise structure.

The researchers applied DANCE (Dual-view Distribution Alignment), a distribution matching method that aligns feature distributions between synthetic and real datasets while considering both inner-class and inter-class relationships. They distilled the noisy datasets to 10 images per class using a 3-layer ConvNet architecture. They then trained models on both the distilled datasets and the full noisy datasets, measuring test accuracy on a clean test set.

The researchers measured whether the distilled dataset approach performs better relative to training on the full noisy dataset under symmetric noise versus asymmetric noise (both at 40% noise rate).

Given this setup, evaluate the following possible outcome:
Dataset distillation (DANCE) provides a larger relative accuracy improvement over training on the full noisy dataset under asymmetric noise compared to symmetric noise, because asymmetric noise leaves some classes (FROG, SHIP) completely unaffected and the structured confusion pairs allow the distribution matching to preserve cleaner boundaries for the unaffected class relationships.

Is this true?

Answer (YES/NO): NO